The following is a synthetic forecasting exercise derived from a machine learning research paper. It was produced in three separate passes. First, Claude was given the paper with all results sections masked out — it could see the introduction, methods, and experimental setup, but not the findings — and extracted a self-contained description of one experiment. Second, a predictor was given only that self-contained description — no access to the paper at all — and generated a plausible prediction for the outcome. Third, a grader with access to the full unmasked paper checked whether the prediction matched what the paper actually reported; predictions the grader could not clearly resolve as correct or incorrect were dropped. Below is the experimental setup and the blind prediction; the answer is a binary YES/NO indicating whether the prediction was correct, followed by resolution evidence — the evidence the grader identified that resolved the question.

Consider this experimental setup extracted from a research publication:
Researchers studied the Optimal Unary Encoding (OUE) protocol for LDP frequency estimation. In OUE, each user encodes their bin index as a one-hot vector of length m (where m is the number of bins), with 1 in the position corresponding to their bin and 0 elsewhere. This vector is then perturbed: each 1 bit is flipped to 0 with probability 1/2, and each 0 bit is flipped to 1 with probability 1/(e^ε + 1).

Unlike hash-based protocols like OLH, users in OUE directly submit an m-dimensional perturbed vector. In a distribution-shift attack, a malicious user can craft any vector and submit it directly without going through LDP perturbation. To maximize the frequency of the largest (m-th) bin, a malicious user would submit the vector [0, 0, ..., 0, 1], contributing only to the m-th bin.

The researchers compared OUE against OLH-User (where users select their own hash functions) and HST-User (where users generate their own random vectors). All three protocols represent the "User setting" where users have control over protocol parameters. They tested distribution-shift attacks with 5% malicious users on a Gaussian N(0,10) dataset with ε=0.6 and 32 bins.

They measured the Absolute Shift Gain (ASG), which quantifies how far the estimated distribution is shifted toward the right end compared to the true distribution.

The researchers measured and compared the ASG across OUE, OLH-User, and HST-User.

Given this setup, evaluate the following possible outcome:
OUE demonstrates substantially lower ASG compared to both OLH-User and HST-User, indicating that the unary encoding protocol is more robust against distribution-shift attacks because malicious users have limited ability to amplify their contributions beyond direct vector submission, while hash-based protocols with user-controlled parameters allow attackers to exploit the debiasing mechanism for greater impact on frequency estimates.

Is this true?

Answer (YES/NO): NO